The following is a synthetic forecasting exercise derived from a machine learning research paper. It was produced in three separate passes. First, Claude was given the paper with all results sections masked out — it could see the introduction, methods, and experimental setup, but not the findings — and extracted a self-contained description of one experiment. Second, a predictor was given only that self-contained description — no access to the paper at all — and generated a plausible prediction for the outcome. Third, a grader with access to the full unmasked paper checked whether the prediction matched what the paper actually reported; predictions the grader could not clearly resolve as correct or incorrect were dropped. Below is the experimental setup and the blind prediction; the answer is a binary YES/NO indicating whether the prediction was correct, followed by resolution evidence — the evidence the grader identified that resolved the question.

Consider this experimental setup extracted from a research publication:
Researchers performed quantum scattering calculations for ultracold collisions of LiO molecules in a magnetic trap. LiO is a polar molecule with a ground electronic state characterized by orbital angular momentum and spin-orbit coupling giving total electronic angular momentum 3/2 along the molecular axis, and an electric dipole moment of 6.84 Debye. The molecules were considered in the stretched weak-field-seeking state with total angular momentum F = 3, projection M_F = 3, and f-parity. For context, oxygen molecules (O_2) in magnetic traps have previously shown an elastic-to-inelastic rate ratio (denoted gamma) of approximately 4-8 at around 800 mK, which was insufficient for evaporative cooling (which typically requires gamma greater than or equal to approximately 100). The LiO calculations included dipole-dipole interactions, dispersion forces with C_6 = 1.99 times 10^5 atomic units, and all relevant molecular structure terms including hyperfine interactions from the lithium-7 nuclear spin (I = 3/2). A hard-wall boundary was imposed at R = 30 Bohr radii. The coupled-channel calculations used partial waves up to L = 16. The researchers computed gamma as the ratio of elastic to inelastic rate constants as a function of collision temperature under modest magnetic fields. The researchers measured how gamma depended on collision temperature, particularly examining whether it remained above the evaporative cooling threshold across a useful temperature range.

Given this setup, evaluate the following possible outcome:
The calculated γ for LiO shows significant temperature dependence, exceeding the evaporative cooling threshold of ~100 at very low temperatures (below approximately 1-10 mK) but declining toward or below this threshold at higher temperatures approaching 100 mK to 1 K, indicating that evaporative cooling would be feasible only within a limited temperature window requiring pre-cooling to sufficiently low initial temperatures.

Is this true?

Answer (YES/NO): NO